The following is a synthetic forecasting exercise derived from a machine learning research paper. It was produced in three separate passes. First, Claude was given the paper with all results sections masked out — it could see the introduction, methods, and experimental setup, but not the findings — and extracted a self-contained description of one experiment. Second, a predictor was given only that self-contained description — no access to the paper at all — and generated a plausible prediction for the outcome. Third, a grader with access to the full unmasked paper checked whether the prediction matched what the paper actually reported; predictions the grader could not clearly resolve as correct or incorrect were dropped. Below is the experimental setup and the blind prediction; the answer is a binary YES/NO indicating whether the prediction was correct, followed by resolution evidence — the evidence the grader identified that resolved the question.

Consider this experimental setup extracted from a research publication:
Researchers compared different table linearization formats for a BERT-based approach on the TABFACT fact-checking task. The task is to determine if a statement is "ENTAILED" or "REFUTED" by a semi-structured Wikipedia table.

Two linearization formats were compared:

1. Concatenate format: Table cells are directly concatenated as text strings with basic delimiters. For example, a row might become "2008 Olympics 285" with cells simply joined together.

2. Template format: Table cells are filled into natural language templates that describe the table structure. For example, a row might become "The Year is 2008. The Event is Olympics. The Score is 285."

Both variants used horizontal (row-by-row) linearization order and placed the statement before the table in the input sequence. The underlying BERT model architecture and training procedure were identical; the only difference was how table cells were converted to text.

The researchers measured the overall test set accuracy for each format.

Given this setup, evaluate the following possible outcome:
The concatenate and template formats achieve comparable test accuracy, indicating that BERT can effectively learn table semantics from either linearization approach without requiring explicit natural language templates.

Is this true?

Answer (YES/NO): NO